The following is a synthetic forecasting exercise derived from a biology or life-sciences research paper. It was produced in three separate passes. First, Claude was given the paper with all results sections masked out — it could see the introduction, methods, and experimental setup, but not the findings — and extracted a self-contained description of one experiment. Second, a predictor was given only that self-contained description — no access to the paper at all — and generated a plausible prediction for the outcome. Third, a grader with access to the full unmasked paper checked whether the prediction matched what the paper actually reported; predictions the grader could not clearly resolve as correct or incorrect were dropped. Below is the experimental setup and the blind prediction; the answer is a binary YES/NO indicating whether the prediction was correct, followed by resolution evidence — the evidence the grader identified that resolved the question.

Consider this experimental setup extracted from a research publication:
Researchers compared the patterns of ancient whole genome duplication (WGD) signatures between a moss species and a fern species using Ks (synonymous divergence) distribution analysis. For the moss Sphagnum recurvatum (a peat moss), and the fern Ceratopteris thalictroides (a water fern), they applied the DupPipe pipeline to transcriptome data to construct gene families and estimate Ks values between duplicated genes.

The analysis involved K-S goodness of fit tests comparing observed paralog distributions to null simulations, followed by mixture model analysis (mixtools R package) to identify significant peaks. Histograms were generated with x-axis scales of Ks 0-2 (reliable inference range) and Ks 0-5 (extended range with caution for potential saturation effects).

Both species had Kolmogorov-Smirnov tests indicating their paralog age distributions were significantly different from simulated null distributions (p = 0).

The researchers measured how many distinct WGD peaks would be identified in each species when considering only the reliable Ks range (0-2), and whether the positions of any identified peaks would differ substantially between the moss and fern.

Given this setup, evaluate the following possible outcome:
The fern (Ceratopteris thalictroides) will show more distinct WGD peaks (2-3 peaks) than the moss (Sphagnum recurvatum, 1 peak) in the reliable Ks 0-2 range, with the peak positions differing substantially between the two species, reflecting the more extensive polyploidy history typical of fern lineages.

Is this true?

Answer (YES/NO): NO